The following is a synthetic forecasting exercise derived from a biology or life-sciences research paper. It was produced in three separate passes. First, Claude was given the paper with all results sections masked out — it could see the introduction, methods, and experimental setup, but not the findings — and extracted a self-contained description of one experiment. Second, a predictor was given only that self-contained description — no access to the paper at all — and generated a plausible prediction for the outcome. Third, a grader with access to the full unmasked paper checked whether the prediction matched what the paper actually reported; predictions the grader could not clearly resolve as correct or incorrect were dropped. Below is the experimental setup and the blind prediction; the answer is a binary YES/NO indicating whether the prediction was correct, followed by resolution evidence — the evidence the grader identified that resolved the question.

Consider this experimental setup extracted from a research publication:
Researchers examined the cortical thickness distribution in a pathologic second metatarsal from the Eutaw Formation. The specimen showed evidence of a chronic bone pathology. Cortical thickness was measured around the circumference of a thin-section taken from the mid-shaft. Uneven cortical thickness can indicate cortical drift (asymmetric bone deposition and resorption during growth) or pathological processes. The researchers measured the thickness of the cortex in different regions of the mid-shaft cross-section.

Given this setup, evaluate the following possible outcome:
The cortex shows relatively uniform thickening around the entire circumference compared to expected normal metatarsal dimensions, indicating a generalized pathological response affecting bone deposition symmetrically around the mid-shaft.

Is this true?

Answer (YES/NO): NO